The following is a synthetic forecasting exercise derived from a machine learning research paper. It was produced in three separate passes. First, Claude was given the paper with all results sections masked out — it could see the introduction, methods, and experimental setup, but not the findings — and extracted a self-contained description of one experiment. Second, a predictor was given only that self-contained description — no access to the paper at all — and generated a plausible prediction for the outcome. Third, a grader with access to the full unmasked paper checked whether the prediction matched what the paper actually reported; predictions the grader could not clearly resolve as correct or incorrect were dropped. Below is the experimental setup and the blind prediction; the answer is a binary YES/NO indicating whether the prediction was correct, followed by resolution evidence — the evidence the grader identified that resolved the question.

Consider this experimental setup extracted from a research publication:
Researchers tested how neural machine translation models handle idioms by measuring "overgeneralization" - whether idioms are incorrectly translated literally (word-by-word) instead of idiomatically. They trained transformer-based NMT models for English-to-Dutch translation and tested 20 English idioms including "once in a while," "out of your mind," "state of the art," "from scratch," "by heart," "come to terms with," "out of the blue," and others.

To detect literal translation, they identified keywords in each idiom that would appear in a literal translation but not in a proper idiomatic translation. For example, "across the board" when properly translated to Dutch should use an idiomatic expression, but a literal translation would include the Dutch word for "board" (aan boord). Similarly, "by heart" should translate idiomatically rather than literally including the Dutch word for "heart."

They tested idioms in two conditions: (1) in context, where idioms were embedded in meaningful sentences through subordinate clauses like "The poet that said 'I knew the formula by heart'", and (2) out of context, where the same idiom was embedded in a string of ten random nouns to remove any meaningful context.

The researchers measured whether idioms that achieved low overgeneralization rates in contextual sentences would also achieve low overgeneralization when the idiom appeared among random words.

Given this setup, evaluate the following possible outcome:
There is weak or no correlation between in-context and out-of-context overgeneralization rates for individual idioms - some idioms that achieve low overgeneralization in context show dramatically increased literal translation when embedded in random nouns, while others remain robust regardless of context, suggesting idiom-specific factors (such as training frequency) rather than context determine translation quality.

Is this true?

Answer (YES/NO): NO